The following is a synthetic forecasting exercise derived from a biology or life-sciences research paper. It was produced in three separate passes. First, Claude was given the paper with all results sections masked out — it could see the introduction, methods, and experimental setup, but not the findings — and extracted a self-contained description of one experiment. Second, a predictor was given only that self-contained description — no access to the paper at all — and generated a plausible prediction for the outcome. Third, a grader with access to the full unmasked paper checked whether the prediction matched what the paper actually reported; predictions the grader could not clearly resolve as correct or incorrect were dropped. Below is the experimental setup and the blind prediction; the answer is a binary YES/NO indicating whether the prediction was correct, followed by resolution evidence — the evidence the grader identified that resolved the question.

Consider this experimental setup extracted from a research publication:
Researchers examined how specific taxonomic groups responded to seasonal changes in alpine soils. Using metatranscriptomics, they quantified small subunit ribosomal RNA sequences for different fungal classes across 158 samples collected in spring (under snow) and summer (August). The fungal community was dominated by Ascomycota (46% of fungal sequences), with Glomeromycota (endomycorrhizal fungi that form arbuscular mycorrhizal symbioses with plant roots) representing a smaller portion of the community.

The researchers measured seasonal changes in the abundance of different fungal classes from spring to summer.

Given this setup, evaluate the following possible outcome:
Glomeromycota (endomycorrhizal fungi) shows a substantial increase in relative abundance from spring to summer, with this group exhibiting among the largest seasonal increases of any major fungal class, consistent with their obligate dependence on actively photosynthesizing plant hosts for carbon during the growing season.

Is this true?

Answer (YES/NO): YES